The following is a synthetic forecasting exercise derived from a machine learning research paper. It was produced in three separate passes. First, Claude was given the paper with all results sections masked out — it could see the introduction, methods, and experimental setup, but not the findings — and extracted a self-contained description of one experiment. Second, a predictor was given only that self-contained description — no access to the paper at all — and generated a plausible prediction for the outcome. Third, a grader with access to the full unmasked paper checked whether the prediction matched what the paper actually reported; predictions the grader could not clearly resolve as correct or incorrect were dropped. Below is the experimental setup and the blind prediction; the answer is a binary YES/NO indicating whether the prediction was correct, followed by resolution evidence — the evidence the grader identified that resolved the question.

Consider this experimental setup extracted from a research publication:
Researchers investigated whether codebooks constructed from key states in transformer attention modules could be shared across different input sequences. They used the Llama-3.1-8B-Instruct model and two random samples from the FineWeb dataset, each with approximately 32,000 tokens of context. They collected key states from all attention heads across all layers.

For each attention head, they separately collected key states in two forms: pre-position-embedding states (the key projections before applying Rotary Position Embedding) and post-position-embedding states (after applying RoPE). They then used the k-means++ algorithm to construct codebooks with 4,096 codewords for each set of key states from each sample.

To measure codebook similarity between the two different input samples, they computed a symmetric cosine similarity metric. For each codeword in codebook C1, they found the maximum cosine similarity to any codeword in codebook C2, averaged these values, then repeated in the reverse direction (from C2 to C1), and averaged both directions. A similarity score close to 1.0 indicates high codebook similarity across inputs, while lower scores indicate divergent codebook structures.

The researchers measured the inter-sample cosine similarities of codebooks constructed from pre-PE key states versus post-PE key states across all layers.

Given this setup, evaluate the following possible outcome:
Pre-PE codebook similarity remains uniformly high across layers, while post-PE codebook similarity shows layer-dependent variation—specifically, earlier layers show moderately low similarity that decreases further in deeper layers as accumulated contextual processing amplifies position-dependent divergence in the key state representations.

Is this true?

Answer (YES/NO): NO